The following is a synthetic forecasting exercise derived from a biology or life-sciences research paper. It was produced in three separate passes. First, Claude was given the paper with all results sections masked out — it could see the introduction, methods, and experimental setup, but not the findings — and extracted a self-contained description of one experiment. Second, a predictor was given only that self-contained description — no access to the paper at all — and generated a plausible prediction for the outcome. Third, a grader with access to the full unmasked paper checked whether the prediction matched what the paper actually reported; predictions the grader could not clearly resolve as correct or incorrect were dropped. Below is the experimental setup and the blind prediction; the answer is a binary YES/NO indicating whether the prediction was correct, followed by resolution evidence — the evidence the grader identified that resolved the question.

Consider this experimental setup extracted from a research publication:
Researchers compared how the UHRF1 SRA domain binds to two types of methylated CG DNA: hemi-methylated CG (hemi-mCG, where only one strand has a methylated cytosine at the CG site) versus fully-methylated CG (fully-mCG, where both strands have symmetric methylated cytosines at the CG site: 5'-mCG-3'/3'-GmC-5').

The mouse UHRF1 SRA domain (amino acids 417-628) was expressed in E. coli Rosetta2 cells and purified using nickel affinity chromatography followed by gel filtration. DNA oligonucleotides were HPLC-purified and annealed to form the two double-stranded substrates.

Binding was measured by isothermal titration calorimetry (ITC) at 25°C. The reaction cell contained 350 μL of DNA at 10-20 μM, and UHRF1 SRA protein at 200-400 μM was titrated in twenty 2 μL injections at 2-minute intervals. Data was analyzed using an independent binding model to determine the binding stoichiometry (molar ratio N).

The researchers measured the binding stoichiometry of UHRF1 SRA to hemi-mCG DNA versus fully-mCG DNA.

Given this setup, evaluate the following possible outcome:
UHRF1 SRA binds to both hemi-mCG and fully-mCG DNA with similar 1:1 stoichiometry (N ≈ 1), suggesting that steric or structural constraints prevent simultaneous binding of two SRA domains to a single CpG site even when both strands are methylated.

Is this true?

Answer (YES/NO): YES